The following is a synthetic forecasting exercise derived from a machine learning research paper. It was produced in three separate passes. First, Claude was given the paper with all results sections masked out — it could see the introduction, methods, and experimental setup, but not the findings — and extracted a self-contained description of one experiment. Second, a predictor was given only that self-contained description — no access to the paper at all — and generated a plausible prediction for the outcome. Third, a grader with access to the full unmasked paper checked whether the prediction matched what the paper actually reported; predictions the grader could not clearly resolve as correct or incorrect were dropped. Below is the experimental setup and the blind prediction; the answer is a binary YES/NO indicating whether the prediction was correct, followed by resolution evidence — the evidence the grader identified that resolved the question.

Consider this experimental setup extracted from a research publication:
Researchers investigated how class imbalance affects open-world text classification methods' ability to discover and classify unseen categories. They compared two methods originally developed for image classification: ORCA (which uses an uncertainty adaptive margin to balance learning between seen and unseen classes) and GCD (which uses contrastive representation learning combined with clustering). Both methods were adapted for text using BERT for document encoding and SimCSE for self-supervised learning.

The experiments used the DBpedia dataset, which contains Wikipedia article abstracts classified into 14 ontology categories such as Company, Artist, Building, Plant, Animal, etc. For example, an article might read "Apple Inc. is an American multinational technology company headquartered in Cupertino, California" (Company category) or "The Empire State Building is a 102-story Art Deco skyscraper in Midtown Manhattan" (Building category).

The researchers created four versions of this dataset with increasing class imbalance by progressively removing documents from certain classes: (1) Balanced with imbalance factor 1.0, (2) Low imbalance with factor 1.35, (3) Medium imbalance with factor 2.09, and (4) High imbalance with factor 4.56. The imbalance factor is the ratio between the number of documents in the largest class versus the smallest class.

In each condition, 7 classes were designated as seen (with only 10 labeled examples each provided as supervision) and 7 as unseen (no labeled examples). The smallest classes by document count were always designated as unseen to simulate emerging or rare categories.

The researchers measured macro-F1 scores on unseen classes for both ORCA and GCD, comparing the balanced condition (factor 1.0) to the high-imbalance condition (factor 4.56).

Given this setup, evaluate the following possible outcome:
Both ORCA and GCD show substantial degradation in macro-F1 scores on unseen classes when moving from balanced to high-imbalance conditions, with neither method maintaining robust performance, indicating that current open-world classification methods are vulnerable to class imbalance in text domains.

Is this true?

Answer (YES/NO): YES